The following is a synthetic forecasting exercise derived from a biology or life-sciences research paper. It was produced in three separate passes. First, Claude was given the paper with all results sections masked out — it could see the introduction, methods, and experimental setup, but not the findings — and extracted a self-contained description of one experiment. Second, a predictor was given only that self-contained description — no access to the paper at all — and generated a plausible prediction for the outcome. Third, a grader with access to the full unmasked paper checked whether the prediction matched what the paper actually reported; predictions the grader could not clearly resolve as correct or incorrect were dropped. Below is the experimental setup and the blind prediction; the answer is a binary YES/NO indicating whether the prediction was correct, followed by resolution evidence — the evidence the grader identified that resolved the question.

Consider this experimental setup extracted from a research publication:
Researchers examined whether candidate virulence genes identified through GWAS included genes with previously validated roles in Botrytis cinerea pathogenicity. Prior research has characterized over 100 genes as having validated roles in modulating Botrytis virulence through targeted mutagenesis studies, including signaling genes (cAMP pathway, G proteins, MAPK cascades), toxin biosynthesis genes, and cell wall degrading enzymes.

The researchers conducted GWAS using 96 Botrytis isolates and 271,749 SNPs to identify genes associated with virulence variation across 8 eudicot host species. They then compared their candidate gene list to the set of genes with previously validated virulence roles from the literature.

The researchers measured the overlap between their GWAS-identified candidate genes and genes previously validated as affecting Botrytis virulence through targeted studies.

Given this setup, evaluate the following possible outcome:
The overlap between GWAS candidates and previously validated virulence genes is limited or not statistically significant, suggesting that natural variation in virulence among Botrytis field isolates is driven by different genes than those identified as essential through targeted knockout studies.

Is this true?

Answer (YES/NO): NO